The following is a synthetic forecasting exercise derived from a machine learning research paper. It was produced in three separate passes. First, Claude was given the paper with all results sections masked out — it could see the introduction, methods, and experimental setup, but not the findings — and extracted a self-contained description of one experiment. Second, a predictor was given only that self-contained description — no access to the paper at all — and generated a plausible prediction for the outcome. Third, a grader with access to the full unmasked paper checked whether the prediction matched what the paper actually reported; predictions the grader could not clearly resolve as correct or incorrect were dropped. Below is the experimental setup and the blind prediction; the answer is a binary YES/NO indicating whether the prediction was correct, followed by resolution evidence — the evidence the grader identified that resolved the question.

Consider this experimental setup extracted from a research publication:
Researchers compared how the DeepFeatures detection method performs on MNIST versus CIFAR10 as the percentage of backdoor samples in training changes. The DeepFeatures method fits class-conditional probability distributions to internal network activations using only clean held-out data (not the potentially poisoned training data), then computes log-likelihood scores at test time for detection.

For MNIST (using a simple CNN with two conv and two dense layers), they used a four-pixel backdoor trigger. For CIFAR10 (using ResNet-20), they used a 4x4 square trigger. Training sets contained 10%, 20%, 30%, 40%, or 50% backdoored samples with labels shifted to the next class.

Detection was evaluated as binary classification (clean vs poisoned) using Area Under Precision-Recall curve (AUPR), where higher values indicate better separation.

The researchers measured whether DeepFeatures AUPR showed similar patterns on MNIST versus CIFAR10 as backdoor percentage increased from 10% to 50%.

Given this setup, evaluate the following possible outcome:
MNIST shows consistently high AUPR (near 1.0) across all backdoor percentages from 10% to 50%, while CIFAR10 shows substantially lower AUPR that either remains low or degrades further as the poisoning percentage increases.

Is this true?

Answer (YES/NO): NO